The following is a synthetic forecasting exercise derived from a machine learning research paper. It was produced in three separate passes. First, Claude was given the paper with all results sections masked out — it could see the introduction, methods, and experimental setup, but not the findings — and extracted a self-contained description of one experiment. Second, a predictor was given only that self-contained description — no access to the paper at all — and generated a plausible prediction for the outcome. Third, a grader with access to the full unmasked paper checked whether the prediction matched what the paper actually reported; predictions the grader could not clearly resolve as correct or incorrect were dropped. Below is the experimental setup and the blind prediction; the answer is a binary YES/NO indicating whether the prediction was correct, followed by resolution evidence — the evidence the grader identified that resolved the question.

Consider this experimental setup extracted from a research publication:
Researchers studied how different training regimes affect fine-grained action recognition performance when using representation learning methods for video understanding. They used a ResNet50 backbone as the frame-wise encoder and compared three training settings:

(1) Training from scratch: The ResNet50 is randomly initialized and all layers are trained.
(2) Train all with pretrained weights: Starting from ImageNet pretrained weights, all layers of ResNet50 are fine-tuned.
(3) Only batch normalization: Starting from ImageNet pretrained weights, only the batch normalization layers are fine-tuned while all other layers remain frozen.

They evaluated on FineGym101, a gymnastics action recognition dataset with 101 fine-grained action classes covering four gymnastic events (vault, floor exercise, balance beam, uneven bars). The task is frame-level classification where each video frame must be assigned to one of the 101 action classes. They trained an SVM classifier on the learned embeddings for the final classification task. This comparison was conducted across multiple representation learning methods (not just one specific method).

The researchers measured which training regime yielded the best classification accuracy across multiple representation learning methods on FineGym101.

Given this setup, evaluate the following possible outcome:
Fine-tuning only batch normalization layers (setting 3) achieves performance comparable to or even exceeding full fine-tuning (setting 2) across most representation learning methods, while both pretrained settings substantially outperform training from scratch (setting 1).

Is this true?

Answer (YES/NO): NO